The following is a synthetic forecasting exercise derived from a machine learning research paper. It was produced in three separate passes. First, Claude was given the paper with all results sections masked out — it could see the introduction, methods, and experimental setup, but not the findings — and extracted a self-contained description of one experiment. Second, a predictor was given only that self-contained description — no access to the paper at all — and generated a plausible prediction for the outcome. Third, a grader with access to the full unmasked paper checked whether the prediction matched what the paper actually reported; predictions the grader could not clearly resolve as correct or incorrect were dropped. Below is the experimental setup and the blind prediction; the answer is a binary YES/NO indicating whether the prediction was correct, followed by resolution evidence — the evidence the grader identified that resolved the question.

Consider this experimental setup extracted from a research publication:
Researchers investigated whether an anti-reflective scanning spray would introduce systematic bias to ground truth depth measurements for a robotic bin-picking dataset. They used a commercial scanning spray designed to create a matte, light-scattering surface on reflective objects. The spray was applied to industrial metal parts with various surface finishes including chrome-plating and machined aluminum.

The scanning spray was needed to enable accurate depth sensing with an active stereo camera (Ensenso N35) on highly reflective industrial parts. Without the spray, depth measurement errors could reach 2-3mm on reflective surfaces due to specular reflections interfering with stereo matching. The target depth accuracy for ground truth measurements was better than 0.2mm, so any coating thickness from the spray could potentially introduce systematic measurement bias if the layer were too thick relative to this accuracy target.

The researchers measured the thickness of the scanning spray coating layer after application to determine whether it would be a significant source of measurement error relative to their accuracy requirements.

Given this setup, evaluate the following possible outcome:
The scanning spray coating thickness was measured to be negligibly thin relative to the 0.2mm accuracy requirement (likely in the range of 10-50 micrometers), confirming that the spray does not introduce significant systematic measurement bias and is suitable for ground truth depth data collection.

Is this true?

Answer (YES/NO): YES